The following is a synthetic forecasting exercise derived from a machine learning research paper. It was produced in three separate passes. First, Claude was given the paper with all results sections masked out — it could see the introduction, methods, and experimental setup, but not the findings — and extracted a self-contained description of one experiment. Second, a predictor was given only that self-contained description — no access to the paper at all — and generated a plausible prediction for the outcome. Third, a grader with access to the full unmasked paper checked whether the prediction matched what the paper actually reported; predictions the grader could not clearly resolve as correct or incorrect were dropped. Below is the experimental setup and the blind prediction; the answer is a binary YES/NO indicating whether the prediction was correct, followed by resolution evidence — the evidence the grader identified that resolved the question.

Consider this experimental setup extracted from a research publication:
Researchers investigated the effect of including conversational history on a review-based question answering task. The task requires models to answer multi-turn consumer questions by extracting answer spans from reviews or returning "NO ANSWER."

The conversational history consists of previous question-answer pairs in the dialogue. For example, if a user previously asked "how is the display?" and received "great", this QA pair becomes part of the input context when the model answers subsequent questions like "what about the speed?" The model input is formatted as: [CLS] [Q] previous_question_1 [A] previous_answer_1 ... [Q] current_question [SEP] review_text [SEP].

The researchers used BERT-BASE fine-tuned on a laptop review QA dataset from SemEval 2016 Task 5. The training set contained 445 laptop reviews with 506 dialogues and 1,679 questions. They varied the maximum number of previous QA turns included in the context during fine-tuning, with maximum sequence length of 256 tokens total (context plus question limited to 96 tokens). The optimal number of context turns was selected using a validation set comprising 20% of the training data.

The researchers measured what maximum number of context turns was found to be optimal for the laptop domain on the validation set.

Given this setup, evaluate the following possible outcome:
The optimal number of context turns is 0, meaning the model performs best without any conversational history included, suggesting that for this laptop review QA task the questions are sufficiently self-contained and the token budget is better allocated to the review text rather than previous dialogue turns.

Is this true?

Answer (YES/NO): NO